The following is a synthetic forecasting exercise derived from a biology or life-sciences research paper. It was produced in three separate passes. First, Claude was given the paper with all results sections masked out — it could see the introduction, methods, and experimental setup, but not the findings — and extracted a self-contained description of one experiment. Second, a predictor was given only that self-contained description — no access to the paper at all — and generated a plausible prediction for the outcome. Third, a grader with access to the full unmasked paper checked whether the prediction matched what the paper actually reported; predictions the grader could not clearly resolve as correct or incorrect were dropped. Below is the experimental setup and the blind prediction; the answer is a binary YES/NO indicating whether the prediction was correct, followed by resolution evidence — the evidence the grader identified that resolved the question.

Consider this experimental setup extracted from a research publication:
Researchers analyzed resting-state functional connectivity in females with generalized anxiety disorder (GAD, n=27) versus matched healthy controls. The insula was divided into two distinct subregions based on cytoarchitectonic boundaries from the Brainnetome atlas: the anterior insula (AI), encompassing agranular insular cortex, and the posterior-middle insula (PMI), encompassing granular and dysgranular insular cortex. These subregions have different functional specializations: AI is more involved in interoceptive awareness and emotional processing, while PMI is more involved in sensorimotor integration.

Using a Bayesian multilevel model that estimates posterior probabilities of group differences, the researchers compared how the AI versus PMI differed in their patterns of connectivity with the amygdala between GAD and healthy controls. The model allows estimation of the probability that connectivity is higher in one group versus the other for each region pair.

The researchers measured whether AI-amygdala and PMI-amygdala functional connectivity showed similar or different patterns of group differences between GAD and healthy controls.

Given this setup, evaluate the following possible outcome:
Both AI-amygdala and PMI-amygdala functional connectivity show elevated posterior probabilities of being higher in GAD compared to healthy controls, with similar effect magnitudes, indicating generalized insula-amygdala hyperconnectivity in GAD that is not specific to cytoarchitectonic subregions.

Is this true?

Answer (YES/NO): NO